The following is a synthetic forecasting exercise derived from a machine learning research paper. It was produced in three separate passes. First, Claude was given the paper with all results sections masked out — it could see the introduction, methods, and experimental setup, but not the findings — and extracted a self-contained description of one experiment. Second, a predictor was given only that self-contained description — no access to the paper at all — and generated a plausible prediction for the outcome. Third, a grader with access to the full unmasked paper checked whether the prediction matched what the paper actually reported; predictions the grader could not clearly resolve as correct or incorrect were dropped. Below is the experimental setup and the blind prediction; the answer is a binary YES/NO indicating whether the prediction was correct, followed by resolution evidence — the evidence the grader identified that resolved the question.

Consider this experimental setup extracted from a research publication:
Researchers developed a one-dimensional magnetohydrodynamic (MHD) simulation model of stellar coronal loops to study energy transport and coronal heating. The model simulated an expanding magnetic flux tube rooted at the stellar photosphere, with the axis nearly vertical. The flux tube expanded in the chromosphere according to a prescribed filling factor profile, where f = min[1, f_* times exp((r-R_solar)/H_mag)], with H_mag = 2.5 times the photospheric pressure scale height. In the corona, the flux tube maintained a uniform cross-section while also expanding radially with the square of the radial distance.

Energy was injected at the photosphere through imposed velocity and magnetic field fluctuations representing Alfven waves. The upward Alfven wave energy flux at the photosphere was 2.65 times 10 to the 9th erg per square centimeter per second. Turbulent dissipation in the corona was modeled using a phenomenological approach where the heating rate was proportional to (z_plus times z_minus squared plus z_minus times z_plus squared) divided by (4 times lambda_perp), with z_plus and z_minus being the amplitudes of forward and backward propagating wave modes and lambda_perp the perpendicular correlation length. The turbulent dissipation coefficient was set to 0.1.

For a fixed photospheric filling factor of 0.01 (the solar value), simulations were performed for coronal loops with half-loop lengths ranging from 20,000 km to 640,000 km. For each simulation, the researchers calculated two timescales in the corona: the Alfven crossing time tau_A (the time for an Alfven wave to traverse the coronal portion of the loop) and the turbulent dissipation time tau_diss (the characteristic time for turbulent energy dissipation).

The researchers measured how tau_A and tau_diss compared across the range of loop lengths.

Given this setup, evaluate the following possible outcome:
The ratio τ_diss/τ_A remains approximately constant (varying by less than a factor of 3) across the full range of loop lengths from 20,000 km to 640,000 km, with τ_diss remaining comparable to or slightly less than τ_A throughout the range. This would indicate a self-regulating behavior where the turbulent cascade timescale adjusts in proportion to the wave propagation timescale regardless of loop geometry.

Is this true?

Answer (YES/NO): NO